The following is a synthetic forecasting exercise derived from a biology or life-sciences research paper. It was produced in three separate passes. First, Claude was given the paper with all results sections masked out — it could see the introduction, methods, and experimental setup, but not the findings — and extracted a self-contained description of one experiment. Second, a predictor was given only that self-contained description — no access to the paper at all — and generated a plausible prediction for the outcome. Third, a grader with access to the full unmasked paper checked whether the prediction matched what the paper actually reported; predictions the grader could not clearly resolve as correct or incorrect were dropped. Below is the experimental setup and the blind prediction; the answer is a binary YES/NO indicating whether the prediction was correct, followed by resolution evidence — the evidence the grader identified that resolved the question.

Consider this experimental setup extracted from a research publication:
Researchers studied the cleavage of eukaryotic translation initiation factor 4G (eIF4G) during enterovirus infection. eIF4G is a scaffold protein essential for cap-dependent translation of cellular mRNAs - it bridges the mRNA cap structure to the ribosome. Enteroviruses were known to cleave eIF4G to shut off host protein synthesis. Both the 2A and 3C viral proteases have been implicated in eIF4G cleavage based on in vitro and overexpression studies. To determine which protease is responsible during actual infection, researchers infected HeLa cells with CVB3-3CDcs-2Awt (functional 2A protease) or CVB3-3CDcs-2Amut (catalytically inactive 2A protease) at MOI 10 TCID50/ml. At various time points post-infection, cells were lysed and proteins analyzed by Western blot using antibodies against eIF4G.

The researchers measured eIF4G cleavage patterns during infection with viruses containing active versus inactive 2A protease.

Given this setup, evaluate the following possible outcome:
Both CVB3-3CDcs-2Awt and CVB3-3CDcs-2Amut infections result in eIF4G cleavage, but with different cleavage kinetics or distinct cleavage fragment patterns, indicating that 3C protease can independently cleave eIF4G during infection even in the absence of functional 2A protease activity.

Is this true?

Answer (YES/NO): NO